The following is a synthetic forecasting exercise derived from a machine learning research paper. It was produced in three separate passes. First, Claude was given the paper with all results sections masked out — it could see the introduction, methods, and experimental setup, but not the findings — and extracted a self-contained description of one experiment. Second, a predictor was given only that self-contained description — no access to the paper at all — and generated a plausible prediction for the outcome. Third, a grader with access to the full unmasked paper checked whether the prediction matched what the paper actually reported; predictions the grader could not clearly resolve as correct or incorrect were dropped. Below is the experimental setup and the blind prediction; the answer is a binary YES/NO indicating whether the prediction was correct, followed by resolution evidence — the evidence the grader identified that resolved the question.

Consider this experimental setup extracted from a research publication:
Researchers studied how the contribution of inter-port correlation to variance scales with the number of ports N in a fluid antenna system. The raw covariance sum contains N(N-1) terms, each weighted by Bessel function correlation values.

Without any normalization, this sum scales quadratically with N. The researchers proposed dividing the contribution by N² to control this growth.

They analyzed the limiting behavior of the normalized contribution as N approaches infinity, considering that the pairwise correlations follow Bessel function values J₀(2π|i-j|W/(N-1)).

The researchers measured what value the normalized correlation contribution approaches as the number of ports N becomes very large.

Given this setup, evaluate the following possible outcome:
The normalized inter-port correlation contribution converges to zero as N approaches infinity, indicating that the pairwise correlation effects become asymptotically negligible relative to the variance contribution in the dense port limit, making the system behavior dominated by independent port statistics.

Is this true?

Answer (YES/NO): NO